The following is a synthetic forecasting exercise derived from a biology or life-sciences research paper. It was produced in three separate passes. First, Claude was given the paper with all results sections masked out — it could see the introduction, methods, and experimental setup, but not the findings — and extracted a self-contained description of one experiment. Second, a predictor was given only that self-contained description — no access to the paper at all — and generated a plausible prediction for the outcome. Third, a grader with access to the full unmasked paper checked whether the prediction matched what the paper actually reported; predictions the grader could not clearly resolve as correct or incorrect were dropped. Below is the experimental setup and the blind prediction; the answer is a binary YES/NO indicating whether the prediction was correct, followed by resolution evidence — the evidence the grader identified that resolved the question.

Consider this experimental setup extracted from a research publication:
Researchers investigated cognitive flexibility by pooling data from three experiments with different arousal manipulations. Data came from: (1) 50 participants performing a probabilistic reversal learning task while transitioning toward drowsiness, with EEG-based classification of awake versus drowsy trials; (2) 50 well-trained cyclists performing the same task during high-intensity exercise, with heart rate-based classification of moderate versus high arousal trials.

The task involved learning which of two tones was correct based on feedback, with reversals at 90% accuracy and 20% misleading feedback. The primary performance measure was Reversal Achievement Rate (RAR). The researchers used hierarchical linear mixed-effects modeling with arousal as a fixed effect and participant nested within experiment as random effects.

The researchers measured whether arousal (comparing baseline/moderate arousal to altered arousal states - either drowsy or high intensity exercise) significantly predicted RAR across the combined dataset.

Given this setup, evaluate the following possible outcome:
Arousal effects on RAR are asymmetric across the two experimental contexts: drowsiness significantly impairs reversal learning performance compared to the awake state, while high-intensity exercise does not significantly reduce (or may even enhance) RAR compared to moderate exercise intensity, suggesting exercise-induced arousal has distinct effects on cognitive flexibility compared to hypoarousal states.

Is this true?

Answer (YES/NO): NO